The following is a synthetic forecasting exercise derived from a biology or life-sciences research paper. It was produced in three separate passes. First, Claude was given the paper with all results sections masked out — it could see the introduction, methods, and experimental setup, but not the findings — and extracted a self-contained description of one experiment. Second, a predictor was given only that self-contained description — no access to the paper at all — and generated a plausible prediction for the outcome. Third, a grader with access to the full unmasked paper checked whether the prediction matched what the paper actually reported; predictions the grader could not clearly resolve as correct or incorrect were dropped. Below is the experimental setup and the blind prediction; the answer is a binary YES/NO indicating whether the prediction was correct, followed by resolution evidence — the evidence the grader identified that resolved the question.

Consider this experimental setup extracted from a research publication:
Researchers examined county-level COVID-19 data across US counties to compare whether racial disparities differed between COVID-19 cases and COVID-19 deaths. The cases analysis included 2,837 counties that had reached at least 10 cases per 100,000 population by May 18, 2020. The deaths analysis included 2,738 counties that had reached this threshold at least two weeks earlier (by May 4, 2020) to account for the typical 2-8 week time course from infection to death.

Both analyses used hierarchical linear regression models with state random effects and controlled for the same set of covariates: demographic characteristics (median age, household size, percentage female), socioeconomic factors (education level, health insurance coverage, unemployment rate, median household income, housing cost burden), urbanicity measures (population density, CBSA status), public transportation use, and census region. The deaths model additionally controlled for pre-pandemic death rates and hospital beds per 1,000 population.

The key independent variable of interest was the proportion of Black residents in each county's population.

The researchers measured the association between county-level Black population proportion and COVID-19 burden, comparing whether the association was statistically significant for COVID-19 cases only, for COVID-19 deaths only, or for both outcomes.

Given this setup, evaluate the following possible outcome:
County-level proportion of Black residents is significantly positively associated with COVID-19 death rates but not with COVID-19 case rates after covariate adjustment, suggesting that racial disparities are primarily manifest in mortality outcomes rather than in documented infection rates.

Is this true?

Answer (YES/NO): NO